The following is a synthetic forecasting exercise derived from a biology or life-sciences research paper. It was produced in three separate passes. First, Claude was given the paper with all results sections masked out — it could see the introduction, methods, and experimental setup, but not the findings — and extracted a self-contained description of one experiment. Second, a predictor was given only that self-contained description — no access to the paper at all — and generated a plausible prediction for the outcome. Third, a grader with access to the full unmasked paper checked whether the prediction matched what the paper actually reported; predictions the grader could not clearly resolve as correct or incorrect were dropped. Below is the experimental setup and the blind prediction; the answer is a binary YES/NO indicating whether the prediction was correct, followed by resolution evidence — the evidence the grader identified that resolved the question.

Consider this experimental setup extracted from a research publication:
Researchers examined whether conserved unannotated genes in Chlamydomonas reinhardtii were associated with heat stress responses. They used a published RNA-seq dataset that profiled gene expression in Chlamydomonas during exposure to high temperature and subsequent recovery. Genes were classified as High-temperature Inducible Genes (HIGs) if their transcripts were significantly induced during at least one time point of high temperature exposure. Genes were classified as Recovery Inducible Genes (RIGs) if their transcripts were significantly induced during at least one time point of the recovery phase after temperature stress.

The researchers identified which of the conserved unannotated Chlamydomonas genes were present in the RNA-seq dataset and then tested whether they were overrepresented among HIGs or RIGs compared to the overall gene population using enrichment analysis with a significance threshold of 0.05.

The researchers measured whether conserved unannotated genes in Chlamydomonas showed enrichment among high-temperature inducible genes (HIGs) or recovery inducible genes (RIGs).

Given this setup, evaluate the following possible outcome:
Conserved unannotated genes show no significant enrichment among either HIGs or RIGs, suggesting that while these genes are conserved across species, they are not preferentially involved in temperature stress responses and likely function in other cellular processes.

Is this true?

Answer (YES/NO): NO